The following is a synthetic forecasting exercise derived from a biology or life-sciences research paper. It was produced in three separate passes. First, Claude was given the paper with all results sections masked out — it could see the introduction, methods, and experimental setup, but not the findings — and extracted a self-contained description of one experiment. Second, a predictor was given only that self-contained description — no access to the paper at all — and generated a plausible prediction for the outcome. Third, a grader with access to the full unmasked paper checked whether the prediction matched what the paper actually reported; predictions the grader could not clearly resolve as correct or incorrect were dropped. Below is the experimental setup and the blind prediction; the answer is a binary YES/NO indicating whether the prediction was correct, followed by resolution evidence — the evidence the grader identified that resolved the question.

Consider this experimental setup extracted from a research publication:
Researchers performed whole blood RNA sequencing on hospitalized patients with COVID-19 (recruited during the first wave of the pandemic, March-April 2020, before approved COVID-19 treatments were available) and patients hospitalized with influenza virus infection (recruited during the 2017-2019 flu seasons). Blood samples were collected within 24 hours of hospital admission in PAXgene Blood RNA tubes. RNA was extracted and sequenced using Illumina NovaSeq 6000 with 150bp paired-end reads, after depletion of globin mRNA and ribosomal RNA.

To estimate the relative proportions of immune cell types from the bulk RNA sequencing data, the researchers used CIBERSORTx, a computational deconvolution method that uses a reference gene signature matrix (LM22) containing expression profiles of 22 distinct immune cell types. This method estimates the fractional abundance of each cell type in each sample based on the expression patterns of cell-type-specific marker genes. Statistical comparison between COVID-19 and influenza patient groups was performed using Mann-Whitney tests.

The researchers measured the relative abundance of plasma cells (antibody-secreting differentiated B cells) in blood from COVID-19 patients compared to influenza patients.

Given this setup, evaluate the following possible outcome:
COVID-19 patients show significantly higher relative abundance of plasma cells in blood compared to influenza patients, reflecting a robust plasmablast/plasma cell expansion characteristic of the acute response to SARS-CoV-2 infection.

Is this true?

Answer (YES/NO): YES